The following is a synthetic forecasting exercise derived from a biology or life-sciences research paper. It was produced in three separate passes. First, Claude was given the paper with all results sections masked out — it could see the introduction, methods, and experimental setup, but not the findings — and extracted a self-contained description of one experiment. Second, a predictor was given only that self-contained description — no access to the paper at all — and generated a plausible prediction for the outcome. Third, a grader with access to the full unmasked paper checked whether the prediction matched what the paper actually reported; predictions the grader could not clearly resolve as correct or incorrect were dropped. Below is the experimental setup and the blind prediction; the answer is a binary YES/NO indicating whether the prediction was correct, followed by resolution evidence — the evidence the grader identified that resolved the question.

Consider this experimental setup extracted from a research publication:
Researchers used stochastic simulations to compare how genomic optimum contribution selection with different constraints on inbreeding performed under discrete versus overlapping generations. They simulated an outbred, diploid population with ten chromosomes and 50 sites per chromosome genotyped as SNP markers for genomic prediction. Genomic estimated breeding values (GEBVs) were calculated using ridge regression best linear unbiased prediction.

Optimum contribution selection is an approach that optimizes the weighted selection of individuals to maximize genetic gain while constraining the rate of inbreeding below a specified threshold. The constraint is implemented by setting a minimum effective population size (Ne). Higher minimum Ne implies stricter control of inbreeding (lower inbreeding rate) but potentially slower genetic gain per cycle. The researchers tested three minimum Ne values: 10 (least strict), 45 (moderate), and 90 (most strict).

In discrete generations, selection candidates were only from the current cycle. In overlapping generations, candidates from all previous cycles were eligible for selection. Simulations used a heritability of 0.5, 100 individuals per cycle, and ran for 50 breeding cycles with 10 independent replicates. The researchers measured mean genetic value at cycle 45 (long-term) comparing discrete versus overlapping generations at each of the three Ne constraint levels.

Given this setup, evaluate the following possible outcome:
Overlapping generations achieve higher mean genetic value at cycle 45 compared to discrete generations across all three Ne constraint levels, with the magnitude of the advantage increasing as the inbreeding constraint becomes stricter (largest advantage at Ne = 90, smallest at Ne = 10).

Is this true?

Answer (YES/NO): NO